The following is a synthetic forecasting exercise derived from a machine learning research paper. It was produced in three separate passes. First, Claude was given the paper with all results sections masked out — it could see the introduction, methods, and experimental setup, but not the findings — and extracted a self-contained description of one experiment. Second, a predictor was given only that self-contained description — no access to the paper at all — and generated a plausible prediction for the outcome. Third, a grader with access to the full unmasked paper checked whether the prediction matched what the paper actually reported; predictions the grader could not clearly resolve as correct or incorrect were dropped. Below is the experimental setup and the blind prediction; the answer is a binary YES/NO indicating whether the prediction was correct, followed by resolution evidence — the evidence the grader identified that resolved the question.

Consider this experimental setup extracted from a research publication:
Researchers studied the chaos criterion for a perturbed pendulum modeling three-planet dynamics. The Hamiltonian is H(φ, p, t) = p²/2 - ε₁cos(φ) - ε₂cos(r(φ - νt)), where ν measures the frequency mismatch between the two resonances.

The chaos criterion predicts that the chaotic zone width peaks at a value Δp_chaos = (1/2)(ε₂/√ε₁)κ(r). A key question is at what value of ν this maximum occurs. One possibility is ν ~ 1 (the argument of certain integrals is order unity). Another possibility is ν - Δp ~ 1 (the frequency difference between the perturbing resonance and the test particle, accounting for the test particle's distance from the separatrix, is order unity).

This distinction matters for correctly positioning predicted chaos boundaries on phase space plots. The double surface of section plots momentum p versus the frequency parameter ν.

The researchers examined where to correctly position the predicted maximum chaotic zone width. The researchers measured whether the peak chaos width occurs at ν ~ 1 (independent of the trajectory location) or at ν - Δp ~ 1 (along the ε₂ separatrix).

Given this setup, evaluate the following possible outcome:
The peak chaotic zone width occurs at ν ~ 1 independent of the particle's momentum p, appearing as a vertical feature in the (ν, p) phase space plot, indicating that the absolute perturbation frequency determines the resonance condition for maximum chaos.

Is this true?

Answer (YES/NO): NO